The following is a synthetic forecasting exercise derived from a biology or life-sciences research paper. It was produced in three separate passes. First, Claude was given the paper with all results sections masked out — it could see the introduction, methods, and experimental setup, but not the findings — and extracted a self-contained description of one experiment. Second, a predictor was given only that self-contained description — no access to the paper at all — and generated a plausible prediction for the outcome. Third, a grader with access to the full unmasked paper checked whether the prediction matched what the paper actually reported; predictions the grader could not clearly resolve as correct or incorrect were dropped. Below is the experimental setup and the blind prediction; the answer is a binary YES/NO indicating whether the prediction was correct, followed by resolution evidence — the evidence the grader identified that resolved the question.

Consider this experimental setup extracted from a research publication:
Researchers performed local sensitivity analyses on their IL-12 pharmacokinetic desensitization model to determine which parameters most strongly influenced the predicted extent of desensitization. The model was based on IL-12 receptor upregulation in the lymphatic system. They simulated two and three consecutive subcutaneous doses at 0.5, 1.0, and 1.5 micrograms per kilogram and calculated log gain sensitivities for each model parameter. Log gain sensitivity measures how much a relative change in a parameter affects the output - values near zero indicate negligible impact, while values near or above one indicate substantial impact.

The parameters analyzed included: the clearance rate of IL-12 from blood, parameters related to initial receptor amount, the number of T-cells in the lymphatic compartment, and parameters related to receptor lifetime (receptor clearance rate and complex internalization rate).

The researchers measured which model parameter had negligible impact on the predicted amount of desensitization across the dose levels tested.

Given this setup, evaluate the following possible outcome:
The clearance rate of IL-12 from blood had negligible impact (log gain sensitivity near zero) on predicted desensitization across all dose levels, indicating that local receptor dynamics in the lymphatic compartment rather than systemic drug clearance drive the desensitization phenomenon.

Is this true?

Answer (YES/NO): YES